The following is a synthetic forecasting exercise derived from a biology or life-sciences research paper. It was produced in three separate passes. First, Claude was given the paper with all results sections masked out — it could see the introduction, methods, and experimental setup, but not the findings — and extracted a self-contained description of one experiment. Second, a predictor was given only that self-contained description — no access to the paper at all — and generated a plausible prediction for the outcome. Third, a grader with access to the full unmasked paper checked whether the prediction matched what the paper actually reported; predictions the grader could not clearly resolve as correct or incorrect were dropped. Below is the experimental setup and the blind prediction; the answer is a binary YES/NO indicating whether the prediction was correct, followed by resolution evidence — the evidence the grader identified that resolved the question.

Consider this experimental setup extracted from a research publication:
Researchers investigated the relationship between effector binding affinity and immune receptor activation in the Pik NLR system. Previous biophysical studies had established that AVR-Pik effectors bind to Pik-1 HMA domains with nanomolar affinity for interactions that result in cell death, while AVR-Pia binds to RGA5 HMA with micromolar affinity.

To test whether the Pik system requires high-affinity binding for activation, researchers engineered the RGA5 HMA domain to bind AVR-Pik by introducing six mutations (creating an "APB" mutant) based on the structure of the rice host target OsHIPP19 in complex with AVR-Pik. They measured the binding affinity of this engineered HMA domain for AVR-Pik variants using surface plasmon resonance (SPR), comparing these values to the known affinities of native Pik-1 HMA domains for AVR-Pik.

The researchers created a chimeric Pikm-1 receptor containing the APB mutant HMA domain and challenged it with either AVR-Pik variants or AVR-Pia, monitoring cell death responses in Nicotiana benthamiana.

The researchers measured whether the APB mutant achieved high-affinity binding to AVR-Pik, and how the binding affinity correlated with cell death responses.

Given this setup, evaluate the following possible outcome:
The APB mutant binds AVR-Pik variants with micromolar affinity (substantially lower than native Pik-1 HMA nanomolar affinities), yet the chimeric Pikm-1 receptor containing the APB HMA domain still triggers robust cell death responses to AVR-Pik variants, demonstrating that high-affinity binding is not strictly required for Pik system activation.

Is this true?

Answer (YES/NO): NO